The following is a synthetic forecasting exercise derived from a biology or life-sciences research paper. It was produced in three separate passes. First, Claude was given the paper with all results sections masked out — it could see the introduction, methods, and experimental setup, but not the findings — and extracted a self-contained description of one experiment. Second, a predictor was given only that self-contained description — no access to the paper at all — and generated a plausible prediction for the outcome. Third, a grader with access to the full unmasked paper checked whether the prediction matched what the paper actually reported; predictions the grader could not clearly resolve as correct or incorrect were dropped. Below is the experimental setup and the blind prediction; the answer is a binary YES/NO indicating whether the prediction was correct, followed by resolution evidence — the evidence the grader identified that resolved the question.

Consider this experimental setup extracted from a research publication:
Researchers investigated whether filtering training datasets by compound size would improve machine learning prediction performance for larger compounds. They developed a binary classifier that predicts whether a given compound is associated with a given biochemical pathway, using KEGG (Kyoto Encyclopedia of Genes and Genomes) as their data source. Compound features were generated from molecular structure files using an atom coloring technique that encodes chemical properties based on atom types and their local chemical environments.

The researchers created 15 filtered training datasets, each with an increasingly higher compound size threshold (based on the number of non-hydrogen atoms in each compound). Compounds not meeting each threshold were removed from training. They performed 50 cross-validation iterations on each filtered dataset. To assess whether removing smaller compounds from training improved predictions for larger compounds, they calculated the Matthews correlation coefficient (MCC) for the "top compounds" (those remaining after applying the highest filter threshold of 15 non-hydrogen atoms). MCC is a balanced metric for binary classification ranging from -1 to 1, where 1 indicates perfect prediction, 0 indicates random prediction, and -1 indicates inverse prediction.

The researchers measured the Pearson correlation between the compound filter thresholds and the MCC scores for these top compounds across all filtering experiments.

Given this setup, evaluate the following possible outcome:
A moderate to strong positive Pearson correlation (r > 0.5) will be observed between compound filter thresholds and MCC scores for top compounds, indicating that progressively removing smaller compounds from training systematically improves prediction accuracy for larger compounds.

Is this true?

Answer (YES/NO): NO